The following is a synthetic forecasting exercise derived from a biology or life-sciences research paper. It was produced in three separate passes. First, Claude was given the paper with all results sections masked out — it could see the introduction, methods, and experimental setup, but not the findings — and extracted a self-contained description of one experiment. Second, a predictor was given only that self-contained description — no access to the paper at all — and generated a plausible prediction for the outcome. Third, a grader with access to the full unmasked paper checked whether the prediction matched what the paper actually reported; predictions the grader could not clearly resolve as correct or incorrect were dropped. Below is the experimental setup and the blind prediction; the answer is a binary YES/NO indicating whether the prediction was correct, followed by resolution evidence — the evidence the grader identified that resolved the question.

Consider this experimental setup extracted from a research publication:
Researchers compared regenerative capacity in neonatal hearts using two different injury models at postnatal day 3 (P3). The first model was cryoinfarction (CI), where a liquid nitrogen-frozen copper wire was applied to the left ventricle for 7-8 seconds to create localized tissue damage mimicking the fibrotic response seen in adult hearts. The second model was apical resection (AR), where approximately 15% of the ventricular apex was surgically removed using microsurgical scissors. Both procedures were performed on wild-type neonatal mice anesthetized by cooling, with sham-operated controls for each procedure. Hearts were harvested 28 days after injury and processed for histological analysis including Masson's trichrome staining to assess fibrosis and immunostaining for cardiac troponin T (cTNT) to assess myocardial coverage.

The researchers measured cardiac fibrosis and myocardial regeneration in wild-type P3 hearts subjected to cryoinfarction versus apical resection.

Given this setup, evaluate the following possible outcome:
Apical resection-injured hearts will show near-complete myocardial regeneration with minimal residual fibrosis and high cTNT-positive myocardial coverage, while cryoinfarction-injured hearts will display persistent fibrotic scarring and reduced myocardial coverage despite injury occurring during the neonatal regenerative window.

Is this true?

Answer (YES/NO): NO